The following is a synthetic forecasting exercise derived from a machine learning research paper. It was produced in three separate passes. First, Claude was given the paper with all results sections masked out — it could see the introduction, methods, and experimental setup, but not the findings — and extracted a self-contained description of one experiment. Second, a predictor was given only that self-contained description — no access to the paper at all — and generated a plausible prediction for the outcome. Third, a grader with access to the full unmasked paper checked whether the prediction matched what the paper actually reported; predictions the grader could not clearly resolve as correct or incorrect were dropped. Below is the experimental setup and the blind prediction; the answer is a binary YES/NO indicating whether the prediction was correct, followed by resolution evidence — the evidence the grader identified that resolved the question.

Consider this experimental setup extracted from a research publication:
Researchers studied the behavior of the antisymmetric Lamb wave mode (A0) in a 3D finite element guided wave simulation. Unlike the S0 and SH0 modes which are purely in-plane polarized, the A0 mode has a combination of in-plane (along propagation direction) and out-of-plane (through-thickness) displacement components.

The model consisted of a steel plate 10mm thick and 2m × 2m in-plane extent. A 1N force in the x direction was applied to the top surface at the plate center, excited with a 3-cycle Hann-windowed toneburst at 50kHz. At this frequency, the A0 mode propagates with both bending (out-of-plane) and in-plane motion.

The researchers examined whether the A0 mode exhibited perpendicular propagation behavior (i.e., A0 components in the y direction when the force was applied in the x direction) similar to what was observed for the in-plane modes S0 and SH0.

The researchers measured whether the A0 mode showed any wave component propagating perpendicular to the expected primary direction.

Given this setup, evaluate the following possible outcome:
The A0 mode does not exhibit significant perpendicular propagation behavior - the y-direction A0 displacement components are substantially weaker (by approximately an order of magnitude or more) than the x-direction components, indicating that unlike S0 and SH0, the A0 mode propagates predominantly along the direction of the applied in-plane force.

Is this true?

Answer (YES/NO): NO